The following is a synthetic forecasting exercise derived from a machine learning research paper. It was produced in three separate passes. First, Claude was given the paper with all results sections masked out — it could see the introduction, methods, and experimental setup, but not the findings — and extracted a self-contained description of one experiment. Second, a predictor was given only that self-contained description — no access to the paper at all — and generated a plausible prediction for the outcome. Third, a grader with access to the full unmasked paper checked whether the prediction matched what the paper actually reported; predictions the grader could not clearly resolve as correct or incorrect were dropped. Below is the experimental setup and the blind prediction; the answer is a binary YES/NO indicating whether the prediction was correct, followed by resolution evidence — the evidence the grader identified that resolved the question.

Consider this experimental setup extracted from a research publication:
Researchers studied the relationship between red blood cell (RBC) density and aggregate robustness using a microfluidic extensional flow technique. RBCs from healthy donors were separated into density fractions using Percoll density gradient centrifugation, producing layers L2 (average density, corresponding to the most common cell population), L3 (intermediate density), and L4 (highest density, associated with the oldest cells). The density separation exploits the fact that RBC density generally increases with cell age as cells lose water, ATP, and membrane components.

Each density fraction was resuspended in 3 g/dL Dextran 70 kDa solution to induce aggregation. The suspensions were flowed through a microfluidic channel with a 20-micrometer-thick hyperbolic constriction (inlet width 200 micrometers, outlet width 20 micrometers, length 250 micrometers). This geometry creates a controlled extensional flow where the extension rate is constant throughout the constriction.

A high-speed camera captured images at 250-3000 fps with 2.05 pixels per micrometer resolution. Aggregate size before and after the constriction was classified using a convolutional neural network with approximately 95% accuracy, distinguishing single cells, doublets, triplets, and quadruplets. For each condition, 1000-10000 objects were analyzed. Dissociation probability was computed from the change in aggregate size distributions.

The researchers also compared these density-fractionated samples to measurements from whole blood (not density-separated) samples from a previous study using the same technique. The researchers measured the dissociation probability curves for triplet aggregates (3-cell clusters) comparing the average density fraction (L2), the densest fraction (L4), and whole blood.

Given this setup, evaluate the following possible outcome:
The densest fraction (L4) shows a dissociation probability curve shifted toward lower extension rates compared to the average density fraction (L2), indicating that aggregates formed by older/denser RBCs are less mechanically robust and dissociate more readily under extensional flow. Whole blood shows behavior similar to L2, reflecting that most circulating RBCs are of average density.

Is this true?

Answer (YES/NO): NO